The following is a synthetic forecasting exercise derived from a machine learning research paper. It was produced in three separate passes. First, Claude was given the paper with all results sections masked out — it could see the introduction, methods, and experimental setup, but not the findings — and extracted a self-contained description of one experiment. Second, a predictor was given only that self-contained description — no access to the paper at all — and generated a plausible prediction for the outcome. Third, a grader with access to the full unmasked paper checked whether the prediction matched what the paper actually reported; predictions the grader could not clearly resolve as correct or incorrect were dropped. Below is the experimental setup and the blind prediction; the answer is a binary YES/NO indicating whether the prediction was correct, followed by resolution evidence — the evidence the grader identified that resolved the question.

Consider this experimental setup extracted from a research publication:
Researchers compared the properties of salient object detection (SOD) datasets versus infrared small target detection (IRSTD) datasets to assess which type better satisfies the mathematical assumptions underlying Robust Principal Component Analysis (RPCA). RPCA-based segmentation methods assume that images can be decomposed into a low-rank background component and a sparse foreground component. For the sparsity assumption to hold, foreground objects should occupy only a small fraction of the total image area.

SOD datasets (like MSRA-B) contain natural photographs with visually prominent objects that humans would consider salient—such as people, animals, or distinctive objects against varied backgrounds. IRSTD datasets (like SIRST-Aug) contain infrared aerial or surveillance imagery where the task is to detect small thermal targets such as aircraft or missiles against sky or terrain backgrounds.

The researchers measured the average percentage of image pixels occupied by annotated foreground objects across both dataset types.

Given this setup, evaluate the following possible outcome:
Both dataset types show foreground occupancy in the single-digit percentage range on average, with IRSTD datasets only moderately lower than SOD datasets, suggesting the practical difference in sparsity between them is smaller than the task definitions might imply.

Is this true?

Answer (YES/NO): NO